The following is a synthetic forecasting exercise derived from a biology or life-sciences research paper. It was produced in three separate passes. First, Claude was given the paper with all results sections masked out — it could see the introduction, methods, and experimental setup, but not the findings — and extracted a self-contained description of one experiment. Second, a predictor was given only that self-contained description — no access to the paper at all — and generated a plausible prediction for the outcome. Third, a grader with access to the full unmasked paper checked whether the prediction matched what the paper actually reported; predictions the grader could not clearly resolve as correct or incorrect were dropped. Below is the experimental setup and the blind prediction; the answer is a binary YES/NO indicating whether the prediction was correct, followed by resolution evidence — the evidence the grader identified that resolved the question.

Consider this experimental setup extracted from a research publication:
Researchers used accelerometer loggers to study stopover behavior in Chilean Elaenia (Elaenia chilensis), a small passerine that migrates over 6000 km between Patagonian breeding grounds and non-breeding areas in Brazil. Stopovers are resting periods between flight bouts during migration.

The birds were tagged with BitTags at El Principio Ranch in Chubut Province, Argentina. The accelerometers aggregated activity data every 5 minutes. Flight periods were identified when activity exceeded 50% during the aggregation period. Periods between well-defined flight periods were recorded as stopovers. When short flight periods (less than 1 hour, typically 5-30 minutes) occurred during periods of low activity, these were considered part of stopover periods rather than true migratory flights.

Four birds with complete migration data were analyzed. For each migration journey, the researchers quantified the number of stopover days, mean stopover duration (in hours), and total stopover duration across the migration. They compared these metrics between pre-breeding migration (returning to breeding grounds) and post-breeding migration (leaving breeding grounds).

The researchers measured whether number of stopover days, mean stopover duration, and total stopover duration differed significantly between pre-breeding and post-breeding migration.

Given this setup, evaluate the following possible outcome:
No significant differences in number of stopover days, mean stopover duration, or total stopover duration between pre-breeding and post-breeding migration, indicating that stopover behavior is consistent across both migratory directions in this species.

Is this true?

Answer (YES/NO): YES